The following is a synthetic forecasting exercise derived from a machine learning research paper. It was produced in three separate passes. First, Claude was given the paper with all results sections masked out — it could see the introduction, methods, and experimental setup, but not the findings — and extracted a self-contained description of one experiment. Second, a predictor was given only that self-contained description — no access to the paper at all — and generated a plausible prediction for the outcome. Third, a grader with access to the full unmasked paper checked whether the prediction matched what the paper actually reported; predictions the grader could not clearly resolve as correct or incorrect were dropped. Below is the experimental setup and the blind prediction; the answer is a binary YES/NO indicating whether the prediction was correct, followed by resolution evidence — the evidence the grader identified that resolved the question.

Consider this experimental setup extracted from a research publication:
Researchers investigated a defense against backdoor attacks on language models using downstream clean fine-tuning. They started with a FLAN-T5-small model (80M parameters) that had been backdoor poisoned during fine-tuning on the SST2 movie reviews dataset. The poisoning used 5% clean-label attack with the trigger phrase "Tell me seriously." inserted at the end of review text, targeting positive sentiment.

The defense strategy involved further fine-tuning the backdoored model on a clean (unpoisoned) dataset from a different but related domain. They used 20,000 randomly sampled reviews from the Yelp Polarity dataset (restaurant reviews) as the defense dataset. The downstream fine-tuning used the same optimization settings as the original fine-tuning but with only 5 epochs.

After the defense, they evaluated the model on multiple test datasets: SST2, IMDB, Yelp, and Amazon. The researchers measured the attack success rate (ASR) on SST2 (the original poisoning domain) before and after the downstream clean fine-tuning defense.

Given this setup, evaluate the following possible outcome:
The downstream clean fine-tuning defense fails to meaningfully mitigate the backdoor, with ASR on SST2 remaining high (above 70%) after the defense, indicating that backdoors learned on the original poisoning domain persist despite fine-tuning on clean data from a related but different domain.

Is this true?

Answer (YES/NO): NO